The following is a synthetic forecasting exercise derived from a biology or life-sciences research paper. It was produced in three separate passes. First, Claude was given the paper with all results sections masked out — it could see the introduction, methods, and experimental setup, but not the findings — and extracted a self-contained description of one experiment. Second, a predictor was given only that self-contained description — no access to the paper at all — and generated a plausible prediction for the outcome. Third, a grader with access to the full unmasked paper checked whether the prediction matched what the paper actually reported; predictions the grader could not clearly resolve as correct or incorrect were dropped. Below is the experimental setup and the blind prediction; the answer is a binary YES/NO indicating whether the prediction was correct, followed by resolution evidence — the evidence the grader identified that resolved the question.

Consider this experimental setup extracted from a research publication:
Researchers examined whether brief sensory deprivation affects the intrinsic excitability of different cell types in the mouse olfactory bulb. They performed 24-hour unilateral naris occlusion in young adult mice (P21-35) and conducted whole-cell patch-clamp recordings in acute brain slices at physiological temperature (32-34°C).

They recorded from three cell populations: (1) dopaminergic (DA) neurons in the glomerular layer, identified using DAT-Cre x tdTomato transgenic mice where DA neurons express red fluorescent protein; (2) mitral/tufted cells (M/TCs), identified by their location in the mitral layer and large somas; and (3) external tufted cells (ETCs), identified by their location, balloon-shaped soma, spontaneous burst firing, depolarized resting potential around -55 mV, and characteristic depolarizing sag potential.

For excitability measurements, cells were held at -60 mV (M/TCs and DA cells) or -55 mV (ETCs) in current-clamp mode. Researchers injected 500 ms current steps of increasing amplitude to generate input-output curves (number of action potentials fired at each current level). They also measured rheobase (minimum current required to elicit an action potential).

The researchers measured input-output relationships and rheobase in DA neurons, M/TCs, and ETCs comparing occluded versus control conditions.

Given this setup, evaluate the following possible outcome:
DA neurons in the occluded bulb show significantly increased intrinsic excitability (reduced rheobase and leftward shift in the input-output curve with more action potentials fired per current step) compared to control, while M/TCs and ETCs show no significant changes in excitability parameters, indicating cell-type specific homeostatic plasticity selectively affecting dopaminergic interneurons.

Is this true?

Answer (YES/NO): NO